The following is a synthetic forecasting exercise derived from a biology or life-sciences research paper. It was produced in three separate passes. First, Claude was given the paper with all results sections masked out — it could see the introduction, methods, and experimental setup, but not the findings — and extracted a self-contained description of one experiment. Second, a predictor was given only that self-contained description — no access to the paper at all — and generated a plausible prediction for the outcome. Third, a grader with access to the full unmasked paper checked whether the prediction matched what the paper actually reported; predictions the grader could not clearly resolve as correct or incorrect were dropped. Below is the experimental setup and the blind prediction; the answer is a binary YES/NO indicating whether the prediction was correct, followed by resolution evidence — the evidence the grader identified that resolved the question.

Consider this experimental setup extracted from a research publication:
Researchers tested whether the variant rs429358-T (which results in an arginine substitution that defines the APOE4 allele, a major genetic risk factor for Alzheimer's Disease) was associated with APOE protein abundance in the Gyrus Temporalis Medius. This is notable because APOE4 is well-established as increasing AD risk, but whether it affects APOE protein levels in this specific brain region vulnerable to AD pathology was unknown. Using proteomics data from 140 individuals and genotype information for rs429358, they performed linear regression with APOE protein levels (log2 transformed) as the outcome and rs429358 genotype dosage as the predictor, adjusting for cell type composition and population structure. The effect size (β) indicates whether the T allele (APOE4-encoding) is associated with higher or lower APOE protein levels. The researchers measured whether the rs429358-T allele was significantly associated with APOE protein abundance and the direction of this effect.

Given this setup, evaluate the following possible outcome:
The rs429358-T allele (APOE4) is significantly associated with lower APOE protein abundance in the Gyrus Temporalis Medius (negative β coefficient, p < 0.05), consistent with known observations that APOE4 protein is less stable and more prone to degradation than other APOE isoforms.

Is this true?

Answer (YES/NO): NO